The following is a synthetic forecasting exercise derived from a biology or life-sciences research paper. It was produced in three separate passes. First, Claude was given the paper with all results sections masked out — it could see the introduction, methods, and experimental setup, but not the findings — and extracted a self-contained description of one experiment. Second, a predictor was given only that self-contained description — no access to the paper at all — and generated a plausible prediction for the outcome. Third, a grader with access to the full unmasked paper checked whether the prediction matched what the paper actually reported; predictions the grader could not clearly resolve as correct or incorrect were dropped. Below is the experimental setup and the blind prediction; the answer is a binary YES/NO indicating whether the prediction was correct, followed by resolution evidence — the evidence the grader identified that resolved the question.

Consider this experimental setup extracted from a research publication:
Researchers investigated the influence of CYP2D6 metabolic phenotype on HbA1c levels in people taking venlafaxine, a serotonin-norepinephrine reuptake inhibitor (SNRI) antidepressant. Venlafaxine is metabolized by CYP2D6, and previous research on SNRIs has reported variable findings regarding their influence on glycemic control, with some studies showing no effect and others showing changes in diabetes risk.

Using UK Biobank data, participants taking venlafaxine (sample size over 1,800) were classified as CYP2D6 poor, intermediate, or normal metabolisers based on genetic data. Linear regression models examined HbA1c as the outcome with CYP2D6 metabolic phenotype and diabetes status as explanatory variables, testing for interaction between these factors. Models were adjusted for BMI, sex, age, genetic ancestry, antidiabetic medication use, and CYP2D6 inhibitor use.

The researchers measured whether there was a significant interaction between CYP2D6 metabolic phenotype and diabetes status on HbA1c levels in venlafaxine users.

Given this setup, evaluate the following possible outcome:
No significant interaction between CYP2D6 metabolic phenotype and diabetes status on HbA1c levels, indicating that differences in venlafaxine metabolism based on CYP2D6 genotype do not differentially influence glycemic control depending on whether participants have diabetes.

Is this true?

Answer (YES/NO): NO